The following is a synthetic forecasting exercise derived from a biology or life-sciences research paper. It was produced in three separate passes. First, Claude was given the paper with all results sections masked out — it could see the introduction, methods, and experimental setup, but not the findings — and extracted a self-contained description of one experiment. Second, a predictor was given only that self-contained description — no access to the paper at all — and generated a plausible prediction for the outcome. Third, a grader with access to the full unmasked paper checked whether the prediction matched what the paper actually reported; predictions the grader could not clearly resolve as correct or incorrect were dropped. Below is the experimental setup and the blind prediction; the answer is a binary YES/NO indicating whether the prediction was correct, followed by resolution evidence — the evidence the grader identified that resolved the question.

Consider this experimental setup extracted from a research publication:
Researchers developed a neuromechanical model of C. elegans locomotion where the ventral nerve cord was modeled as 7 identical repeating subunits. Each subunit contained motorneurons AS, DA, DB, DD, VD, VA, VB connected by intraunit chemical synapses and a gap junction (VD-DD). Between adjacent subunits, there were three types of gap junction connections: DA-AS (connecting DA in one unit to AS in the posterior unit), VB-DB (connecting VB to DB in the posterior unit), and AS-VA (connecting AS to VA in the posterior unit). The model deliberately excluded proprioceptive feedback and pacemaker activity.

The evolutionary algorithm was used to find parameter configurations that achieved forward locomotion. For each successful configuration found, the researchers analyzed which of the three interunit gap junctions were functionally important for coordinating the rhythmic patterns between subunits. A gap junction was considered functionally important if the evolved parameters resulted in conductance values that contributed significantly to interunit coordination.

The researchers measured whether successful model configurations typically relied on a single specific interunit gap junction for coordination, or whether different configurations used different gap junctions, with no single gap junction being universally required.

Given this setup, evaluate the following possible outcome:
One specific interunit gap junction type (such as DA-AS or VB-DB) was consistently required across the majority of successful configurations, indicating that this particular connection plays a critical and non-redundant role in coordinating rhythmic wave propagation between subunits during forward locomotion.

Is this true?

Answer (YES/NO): NO